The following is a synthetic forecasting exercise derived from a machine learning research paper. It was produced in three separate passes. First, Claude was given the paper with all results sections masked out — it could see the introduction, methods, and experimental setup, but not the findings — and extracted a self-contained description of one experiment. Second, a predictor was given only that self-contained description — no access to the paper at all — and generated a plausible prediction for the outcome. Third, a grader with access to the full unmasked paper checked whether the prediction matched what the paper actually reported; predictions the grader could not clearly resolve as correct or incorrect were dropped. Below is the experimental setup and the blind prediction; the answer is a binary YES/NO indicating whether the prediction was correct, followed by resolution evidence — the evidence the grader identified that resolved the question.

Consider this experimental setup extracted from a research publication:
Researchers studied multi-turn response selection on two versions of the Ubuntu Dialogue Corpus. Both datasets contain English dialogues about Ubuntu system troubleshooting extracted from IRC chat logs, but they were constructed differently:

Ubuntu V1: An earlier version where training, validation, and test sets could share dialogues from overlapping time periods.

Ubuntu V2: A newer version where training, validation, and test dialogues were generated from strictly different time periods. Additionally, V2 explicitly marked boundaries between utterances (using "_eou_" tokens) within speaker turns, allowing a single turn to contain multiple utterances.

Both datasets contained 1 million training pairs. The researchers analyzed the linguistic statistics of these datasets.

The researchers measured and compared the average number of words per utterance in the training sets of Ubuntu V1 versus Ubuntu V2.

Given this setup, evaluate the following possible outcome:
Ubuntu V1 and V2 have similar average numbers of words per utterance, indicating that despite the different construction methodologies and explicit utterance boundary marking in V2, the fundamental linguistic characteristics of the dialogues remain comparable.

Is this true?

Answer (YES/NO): NO